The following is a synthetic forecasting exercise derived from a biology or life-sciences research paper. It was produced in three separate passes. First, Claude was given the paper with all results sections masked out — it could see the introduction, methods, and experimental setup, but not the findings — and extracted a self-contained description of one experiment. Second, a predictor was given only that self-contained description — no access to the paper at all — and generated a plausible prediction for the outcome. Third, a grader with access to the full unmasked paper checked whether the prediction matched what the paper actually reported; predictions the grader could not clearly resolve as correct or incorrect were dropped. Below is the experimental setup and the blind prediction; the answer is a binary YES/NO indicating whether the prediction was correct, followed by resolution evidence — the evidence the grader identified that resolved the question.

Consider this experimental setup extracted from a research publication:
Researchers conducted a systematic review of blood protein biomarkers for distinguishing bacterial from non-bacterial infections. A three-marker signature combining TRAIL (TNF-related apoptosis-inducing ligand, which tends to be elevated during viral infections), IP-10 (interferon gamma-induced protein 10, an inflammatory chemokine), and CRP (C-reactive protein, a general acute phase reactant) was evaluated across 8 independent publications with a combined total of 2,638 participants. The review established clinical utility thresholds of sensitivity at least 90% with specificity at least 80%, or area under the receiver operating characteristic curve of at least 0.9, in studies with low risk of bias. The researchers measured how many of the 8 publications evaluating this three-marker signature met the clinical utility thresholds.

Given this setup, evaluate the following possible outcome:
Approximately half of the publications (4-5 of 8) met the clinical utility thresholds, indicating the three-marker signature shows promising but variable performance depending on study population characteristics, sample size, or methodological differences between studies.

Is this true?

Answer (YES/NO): NO